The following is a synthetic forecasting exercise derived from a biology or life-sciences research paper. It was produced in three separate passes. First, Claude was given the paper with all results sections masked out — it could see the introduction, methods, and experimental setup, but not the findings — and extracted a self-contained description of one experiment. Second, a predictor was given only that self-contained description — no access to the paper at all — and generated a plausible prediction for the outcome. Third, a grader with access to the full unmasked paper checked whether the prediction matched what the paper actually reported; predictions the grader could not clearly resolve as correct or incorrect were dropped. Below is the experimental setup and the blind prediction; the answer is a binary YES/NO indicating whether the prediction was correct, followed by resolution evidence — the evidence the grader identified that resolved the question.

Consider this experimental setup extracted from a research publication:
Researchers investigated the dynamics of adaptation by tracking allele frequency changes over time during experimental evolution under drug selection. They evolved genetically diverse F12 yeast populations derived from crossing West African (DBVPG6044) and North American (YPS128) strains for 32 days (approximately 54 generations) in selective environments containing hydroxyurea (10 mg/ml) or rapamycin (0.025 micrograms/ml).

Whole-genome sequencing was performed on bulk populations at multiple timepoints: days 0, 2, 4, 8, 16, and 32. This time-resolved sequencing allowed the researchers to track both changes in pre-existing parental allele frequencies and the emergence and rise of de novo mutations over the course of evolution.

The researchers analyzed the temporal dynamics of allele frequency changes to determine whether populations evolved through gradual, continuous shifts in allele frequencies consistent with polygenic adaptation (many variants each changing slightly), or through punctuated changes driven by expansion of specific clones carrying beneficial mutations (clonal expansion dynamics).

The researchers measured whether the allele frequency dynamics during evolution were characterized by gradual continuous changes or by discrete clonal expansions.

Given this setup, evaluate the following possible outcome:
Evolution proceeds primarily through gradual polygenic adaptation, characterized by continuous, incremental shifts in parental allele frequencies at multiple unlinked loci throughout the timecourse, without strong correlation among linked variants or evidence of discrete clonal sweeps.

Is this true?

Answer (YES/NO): NO